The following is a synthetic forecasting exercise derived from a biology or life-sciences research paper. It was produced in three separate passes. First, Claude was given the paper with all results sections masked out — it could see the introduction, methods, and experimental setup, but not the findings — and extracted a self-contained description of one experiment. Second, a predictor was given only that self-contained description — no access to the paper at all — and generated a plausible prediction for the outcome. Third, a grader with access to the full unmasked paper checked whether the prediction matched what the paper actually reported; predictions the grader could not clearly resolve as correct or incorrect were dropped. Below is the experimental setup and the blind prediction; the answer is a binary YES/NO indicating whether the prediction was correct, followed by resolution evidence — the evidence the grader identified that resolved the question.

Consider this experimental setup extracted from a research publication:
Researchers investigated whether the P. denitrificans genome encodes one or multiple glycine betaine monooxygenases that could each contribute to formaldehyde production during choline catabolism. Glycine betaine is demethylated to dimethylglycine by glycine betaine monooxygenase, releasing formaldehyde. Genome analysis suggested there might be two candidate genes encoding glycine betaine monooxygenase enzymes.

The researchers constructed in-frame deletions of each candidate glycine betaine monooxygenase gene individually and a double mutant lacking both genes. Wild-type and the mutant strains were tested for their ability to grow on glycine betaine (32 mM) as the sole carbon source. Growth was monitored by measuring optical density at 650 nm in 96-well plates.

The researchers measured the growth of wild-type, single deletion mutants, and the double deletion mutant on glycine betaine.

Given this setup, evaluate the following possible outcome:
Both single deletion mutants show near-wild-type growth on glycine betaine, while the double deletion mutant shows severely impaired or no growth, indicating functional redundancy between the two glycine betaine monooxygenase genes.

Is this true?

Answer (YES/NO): NO